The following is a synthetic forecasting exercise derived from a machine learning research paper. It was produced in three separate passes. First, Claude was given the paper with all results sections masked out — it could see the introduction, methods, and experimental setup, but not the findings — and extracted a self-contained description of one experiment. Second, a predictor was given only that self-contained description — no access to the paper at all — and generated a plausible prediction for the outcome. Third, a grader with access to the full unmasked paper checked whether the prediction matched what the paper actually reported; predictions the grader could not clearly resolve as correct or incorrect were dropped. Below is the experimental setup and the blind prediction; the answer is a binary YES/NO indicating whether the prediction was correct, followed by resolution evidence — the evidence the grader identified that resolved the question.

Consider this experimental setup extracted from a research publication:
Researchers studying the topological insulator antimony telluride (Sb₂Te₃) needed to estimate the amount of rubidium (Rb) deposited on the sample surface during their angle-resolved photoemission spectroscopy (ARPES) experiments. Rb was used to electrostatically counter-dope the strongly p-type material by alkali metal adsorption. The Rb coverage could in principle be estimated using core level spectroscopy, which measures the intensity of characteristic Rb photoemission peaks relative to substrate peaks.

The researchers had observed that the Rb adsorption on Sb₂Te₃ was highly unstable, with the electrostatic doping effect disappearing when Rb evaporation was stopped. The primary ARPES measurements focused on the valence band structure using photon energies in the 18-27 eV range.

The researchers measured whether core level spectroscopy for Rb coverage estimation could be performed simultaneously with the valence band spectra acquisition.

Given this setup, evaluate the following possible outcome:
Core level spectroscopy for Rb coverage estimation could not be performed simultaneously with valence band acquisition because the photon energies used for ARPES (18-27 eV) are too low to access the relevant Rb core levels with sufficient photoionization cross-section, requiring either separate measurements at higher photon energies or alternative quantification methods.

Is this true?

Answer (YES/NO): NO